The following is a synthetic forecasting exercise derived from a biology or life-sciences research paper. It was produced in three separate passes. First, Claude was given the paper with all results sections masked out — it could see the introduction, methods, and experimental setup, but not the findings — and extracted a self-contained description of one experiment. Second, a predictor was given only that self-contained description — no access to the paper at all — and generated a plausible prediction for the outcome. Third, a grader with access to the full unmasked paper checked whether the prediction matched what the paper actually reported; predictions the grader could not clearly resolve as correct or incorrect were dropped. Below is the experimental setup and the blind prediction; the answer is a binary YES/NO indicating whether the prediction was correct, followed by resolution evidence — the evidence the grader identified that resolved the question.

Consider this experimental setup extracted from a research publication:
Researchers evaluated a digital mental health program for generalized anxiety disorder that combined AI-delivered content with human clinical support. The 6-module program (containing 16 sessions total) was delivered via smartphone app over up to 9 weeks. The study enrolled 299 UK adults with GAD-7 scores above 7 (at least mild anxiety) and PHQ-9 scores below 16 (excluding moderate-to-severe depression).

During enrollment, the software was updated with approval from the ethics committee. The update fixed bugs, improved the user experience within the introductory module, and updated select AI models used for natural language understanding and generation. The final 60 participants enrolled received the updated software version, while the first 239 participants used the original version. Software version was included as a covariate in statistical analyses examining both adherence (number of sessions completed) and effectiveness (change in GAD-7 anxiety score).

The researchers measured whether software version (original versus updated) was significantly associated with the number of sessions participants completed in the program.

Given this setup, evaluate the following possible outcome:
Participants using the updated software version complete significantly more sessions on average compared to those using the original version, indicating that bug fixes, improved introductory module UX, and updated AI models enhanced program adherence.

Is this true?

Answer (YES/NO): NO